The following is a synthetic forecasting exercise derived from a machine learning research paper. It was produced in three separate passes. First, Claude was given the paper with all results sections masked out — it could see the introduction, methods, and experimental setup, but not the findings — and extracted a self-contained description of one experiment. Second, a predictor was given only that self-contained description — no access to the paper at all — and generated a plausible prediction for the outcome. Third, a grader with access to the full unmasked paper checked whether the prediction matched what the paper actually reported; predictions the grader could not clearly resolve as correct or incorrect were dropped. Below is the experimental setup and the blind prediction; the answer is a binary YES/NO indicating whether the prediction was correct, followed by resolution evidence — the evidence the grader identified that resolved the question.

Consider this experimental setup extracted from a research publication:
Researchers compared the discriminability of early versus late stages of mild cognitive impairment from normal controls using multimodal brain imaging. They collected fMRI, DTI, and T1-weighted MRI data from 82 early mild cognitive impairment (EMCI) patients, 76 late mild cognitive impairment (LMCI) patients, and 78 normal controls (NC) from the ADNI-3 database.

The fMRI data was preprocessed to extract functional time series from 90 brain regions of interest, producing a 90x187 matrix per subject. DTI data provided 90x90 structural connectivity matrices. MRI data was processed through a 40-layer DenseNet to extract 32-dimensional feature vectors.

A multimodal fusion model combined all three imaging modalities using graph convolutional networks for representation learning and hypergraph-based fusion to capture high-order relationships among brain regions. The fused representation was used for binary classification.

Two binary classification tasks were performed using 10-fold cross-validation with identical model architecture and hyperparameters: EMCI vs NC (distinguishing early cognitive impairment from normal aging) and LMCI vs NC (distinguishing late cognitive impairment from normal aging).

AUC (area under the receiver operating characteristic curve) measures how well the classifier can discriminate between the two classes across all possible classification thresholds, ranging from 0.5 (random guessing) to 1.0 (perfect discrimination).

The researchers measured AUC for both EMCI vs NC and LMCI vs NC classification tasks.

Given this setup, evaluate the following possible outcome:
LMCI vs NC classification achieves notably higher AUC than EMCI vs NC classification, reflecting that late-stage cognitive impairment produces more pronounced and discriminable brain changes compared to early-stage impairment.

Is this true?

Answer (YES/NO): NO